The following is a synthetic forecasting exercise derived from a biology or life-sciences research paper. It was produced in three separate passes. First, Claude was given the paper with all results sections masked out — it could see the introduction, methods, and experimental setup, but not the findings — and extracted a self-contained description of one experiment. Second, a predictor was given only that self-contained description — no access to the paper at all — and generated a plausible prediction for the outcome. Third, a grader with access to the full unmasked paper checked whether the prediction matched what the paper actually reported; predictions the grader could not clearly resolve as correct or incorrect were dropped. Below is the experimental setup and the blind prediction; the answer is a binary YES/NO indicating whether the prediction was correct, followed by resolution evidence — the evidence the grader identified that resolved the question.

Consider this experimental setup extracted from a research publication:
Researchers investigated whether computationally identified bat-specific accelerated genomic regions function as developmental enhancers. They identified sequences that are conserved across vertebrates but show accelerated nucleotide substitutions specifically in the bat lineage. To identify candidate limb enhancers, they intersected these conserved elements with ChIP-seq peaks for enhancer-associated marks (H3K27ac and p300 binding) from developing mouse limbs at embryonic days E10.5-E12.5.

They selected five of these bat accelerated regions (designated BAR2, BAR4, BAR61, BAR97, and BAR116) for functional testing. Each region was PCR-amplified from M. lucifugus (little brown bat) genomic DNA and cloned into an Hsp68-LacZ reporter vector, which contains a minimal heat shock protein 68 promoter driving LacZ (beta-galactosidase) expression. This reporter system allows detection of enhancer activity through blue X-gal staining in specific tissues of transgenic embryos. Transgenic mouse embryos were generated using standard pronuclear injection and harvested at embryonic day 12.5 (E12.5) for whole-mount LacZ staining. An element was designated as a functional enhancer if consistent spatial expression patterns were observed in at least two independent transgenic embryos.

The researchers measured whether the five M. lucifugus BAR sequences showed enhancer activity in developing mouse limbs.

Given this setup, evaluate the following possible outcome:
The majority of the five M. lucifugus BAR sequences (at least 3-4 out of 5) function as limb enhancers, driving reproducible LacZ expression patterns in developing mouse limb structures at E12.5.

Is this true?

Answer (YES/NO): YES